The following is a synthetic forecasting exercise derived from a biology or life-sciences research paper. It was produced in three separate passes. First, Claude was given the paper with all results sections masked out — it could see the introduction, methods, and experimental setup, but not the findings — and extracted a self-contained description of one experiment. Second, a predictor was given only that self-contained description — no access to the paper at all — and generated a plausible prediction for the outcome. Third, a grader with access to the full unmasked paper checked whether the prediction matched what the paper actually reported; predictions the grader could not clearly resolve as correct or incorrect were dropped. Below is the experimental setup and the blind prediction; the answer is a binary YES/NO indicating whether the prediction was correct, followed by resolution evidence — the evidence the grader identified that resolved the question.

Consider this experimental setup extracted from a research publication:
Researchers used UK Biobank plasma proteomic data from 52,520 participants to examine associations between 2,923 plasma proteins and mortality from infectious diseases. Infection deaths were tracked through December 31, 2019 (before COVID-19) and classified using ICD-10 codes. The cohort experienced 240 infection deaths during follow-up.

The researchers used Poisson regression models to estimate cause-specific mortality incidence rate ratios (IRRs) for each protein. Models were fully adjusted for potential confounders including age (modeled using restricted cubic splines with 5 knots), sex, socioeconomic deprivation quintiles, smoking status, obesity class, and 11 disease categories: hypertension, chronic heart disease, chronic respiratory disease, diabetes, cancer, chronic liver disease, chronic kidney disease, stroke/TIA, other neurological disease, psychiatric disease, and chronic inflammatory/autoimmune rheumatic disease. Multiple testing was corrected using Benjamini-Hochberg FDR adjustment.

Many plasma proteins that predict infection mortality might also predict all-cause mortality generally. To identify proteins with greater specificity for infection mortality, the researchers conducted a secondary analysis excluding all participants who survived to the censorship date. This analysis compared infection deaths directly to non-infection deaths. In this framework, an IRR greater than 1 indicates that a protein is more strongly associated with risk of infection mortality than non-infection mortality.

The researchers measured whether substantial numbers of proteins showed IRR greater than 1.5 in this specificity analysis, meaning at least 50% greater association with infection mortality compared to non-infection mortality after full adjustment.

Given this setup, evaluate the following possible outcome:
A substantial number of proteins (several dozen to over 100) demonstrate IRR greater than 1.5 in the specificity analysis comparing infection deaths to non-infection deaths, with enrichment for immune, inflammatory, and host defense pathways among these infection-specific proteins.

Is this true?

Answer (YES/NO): NO